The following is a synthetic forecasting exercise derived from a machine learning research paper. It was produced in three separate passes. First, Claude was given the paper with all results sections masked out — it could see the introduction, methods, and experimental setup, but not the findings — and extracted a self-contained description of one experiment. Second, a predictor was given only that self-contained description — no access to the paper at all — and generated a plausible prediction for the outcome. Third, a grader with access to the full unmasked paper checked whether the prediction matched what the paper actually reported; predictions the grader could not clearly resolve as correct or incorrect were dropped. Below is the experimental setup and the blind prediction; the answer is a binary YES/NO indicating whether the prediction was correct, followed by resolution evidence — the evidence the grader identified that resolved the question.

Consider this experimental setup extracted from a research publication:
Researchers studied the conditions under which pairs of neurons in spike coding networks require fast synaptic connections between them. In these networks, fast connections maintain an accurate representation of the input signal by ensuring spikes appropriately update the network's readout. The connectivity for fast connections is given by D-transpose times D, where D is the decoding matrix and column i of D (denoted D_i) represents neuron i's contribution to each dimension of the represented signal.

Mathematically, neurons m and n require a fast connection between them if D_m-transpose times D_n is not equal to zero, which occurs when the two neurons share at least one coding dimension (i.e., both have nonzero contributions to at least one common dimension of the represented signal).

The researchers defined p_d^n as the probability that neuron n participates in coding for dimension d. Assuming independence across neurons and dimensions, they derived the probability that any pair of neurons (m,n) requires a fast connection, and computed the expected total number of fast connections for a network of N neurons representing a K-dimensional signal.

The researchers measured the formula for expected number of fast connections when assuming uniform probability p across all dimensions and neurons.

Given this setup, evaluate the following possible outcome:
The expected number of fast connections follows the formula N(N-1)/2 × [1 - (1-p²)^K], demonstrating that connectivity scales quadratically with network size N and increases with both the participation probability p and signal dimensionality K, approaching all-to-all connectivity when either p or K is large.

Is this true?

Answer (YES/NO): YES